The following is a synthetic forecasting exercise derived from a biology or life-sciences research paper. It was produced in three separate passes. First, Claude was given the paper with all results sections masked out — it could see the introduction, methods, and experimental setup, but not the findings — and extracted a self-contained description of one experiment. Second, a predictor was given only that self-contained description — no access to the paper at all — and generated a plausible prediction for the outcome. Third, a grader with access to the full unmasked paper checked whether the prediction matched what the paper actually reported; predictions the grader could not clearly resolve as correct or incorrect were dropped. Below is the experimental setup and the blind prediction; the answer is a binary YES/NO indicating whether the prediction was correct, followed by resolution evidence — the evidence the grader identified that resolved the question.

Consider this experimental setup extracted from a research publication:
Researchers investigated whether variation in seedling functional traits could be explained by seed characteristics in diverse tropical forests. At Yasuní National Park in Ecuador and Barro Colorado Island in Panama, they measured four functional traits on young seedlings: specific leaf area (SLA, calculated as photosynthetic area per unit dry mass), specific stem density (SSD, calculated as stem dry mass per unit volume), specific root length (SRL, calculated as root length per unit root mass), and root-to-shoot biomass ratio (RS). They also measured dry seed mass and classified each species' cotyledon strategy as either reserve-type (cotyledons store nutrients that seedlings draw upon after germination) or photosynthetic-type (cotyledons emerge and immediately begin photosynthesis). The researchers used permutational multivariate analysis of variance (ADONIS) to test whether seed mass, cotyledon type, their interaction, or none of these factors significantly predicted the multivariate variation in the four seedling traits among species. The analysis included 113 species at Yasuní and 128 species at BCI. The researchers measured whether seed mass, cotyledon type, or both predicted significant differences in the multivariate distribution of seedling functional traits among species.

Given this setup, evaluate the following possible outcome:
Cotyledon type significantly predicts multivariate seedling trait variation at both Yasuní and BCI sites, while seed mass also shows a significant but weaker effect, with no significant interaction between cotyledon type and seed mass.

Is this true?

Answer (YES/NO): NO